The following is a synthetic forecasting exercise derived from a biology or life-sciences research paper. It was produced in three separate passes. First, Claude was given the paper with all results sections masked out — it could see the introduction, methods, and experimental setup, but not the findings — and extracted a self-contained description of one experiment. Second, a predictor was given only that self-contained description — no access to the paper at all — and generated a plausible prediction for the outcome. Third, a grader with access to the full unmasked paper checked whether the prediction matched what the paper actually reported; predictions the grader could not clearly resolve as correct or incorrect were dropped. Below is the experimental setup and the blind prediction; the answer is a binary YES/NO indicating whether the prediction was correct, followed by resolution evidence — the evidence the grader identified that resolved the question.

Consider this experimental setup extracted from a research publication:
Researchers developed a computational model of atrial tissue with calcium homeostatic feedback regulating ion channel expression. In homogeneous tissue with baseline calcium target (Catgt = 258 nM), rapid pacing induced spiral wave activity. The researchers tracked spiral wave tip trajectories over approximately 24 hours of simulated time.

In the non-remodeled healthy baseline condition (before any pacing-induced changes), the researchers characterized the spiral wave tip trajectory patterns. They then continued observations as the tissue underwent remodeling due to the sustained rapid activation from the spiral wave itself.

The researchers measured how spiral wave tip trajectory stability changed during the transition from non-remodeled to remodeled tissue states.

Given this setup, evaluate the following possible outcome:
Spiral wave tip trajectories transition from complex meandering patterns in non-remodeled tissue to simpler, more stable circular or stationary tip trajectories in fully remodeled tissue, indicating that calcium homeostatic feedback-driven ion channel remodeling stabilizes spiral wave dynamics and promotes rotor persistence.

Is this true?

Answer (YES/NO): YES